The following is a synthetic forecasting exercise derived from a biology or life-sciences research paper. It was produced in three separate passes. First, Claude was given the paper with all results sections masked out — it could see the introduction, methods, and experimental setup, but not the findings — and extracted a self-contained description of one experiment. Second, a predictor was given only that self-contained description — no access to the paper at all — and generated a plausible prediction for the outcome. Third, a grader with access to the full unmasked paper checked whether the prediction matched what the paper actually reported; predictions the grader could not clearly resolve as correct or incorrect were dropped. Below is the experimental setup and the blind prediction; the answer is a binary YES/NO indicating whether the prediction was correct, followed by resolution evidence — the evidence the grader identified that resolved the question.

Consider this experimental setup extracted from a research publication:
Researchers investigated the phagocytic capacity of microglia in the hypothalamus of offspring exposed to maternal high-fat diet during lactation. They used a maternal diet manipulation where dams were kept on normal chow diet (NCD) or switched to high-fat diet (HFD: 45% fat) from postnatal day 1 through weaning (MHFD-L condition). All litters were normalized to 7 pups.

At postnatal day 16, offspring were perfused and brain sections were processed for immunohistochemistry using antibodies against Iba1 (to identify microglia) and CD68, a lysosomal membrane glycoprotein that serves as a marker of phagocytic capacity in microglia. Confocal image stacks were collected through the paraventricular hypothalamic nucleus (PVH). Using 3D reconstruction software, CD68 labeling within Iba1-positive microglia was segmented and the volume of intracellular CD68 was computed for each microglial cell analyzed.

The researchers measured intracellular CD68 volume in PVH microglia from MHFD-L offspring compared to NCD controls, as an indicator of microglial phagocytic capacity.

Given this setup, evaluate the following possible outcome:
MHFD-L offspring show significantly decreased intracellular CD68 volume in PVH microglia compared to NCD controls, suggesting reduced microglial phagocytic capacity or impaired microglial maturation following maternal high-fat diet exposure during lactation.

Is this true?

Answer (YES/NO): NO